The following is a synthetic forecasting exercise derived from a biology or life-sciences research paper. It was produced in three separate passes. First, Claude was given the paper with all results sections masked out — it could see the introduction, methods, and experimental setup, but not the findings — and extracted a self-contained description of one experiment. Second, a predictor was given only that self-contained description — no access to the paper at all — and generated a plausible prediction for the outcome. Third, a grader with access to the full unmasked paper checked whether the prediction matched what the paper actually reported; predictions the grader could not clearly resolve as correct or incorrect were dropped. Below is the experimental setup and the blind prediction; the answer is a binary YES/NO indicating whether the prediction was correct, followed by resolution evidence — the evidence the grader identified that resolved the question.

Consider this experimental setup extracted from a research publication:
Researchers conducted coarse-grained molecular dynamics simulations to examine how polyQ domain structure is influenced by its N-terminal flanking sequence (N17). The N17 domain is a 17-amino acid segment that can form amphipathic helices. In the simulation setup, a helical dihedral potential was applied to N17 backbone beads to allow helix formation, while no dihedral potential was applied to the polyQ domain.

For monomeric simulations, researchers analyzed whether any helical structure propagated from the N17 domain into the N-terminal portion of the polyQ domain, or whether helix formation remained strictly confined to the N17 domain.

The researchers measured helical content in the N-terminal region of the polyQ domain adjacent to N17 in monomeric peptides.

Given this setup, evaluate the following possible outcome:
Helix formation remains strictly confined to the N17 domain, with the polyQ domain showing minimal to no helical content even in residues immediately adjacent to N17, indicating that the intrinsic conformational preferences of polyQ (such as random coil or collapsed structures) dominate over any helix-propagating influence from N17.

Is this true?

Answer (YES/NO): NO